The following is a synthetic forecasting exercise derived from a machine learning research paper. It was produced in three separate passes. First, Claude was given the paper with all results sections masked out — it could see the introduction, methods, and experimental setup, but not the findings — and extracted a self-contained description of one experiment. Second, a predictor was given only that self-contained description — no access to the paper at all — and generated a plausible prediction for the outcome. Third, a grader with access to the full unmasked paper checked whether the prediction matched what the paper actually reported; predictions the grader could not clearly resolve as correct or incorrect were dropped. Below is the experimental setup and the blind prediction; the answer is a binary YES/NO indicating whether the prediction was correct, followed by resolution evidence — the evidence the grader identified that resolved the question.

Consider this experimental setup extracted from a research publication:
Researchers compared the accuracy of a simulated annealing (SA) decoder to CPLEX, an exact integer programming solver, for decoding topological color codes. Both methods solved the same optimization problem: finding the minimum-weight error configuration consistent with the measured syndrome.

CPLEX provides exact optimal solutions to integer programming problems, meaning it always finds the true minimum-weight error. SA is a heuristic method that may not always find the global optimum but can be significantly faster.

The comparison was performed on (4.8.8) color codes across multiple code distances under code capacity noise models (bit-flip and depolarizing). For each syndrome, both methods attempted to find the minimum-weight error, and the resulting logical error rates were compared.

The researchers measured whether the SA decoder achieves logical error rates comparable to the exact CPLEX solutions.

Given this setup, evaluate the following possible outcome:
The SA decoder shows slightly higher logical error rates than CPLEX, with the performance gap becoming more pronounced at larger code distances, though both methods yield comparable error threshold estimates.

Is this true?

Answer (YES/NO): NO